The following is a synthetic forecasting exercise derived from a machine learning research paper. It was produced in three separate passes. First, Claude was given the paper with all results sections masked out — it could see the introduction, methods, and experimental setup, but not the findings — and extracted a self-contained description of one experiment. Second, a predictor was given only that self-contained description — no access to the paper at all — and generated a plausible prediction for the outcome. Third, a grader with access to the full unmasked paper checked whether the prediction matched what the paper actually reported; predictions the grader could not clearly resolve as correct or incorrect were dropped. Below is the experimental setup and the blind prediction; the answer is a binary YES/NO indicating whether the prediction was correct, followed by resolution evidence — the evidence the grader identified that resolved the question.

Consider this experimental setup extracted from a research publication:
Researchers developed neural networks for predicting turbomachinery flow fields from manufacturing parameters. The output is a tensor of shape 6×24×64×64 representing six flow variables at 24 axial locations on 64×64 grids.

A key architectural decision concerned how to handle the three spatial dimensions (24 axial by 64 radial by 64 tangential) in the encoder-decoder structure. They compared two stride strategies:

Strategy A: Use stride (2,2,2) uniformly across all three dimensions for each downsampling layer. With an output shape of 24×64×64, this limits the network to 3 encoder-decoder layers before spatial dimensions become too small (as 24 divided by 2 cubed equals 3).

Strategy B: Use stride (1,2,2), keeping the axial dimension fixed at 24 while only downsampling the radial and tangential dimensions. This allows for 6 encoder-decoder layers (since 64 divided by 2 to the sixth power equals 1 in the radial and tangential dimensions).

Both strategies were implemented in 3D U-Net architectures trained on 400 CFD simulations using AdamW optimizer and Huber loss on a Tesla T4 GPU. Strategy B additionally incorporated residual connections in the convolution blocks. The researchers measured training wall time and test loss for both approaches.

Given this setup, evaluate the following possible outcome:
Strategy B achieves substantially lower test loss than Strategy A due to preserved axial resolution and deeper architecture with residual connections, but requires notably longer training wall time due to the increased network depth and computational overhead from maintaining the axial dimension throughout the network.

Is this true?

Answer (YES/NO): YES